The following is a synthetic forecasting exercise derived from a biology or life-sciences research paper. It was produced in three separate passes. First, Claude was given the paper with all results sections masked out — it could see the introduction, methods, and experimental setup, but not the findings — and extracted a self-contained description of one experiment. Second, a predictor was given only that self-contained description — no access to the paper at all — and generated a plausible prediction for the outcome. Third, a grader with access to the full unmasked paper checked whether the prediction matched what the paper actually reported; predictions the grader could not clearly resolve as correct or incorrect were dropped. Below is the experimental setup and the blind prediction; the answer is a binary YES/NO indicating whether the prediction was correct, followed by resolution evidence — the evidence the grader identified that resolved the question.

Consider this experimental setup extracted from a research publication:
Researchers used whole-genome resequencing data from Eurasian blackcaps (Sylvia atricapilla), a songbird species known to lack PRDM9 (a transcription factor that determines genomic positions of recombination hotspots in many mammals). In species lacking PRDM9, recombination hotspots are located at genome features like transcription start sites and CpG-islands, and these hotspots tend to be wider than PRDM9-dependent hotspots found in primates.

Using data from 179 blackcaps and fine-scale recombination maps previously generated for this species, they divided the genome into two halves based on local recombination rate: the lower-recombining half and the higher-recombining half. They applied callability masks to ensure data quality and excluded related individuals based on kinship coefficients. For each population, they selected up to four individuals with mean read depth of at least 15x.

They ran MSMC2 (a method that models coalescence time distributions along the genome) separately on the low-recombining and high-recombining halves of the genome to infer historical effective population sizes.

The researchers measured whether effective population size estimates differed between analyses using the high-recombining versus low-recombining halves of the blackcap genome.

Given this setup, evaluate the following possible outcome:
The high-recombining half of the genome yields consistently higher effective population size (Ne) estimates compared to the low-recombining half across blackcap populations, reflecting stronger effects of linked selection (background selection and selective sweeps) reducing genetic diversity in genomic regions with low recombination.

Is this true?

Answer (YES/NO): NO